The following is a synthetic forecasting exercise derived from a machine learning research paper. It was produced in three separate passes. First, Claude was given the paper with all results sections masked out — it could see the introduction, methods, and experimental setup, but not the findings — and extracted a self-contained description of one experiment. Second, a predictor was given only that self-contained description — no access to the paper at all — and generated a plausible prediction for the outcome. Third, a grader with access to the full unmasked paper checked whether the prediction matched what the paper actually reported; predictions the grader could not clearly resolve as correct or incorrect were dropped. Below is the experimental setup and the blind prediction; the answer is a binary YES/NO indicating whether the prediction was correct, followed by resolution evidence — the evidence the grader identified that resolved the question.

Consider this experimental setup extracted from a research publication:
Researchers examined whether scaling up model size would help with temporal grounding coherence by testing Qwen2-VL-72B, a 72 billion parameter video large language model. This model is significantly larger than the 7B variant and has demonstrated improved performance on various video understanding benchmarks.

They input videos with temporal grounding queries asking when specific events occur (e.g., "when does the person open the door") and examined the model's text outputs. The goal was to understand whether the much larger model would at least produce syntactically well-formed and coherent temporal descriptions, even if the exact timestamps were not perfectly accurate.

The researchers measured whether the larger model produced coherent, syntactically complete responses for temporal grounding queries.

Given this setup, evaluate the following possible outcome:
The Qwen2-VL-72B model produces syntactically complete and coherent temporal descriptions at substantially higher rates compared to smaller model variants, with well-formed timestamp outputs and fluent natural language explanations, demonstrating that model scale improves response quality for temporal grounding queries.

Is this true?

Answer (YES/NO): NO